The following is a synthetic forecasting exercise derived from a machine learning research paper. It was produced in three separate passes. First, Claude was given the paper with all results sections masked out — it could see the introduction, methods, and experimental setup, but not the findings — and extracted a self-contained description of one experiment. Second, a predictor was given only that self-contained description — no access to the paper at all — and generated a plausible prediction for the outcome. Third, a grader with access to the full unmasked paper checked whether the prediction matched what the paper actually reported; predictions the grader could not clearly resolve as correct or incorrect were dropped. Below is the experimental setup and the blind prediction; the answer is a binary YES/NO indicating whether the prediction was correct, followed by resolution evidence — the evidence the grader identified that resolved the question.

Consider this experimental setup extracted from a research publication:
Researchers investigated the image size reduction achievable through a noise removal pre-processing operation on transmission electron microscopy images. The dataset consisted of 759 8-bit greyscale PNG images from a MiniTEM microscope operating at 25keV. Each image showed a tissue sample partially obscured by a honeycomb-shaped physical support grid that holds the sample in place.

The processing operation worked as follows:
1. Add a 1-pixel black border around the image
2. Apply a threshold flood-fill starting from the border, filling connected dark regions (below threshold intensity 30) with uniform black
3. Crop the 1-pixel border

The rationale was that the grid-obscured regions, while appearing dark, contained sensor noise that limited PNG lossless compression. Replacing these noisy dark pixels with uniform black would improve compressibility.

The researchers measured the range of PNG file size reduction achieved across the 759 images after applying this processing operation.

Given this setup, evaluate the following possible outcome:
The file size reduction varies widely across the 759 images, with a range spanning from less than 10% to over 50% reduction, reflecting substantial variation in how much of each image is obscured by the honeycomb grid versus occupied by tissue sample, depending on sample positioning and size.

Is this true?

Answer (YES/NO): NO